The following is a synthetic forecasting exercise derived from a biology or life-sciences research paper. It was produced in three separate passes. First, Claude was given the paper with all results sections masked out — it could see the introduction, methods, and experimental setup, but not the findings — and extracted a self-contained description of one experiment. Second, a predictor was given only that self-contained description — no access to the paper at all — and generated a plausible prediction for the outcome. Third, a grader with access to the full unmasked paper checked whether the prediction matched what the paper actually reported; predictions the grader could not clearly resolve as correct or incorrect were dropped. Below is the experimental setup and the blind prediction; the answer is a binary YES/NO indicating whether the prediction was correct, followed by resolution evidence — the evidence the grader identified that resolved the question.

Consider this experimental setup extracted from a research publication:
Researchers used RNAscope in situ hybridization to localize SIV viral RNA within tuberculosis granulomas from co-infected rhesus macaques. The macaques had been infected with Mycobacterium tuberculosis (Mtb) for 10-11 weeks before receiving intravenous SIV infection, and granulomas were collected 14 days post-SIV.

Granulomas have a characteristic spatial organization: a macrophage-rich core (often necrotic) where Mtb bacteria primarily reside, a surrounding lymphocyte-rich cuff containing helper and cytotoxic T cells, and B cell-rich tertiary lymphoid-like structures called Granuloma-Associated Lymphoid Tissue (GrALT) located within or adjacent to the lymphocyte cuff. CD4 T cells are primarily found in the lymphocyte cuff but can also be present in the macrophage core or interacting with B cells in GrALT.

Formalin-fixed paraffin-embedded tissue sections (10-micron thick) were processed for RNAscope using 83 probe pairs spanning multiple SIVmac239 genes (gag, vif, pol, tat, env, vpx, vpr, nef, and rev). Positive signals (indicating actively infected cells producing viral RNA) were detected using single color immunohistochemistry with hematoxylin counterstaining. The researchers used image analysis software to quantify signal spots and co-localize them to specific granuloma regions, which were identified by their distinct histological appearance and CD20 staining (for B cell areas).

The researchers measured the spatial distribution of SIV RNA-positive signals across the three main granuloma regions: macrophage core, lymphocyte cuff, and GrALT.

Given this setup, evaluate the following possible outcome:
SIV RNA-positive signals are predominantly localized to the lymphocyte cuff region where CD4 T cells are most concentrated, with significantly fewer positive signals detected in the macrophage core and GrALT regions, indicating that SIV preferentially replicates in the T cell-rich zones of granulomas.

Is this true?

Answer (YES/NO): NO